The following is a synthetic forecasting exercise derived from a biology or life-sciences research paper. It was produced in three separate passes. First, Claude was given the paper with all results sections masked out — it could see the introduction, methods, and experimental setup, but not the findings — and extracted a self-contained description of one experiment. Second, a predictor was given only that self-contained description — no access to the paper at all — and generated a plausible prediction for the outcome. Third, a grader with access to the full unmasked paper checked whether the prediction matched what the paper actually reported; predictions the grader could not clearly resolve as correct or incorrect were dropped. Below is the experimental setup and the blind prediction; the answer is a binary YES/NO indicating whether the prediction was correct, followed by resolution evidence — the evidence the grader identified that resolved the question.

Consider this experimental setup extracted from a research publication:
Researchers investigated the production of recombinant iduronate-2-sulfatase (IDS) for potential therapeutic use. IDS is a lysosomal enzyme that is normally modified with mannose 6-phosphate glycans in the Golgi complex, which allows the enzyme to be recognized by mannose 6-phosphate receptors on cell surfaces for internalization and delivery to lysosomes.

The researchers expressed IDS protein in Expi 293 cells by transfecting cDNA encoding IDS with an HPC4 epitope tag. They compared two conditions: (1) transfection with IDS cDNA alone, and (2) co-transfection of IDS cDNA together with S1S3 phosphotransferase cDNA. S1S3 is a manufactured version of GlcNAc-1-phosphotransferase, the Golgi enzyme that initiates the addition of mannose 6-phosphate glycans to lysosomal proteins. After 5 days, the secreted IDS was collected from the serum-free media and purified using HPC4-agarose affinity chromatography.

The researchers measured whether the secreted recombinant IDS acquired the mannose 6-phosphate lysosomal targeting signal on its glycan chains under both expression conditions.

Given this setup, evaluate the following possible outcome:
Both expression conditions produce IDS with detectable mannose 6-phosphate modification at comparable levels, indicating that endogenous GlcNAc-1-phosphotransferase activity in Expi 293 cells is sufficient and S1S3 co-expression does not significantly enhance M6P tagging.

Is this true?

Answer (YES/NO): NO